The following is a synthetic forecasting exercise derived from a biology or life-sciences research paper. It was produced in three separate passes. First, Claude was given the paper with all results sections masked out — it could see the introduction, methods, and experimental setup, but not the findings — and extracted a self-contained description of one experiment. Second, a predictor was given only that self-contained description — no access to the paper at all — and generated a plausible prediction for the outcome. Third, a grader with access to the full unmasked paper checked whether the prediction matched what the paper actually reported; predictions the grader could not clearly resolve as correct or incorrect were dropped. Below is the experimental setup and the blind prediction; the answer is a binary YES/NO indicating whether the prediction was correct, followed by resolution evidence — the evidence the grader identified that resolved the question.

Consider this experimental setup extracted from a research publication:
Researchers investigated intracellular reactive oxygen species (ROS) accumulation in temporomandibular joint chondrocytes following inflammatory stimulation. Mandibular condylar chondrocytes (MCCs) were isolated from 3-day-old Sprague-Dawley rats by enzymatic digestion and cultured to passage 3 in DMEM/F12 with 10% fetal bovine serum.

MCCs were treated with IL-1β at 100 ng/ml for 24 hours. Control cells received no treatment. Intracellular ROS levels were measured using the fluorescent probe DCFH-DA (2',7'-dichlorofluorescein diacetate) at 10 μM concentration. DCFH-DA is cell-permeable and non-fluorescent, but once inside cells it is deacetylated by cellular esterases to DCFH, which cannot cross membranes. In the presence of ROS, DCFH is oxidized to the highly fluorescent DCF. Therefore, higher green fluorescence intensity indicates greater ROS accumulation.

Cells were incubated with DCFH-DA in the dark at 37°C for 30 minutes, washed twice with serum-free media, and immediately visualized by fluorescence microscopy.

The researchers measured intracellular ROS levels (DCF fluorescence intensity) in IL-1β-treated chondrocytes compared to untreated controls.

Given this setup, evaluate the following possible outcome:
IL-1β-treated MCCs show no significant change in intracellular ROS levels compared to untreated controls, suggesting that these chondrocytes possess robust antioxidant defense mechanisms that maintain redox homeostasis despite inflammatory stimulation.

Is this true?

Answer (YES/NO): NO